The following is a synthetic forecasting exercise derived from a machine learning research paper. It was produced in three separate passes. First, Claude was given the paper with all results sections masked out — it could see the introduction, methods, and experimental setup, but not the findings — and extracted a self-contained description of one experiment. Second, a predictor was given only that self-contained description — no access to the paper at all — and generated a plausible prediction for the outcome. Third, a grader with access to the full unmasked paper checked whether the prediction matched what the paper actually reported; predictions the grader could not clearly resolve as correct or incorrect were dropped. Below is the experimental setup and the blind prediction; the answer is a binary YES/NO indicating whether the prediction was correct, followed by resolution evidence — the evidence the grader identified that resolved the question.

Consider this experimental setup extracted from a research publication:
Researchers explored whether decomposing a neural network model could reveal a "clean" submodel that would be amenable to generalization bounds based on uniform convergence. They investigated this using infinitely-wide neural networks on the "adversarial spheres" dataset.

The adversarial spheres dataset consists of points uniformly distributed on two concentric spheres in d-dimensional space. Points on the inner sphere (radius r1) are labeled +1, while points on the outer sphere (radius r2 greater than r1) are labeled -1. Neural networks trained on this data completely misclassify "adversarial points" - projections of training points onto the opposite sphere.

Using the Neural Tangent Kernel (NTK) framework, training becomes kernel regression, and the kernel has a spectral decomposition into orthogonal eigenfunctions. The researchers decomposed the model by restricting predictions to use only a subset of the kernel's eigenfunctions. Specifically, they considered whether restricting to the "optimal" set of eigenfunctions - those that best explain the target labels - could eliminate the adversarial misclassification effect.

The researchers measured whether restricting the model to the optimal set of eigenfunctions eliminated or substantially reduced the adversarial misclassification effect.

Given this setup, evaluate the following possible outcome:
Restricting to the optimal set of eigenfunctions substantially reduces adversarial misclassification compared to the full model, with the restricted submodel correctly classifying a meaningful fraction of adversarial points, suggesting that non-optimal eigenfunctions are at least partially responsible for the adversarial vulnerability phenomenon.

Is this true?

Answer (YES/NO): NO